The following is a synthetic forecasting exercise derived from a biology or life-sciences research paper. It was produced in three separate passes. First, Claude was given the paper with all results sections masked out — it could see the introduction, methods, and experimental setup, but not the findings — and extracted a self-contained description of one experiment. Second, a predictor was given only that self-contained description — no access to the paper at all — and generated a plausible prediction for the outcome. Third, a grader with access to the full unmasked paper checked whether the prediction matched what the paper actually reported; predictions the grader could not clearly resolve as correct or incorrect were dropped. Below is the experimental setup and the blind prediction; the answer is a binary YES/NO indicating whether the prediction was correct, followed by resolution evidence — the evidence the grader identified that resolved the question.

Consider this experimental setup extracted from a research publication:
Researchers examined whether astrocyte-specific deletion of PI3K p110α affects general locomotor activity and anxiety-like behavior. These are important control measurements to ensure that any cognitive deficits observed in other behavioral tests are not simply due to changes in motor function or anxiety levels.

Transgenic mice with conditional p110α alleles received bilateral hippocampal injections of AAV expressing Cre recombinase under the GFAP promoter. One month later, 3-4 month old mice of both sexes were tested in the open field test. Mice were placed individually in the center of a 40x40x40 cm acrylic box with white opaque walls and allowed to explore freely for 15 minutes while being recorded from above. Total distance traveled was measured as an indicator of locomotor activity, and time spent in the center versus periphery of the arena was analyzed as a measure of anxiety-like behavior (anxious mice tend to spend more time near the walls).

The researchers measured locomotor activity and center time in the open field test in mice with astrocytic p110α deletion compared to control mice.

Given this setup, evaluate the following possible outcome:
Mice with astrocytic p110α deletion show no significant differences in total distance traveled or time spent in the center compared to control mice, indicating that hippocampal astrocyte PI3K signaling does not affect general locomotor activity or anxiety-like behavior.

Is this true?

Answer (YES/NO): YES